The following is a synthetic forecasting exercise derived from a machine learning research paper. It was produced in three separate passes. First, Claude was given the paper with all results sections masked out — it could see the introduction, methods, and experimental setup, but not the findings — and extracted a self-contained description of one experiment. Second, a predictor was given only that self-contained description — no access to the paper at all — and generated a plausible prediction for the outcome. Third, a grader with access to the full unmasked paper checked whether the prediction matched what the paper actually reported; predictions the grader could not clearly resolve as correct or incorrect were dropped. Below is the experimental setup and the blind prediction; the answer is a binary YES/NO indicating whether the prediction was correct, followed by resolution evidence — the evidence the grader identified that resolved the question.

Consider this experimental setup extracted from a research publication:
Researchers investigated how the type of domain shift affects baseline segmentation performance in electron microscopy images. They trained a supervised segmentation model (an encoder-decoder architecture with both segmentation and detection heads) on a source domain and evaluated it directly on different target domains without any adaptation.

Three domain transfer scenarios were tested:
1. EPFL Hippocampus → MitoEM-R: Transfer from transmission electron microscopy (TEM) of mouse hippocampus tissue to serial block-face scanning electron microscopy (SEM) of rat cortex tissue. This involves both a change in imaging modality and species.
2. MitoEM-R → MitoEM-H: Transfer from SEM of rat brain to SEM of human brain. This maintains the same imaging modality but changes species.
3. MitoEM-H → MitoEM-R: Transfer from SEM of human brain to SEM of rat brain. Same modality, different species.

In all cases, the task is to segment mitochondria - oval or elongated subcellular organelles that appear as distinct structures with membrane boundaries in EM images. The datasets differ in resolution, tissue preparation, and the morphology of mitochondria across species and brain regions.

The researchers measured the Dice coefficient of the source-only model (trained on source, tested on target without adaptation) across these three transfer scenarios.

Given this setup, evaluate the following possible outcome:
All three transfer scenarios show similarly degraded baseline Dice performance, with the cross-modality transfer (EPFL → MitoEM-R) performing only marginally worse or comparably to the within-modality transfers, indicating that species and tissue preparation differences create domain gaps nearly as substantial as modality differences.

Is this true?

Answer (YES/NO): NO